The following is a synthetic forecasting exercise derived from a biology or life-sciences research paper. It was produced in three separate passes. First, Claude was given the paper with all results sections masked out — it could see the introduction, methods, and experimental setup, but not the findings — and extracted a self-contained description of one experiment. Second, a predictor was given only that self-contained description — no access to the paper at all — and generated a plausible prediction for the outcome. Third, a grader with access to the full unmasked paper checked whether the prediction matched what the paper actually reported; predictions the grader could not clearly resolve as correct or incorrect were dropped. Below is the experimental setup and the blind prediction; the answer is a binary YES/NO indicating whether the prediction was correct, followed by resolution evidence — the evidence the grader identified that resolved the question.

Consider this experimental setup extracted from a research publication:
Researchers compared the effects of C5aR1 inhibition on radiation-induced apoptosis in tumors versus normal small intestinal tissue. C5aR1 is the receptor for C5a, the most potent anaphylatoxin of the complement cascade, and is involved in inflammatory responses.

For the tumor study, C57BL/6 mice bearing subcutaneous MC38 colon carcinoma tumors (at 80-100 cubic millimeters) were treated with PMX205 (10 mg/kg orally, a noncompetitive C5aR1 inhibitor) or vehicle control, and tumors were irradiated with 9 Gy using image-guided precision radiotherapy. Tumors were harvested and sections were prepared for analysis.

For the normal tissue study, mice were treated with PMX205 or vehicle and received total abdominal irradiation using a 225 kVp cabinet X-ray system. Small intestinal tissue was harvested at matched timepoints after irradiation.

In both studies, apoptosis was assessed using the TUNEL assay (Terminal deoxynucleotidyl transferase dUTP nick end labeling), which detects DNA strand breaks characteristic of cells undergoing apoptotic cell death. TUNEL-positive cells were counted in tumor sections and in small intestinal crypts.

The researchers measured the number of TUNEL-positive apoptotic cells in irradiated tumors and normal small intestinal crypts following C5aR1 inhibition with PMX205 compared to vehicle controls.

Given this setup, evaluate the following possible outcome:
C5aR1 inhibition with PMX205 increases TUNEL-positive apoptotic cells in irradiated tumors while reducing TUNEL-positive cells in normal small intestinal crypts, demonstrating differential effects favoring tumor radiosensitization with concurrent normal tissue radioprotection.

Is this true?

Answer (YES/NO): YES